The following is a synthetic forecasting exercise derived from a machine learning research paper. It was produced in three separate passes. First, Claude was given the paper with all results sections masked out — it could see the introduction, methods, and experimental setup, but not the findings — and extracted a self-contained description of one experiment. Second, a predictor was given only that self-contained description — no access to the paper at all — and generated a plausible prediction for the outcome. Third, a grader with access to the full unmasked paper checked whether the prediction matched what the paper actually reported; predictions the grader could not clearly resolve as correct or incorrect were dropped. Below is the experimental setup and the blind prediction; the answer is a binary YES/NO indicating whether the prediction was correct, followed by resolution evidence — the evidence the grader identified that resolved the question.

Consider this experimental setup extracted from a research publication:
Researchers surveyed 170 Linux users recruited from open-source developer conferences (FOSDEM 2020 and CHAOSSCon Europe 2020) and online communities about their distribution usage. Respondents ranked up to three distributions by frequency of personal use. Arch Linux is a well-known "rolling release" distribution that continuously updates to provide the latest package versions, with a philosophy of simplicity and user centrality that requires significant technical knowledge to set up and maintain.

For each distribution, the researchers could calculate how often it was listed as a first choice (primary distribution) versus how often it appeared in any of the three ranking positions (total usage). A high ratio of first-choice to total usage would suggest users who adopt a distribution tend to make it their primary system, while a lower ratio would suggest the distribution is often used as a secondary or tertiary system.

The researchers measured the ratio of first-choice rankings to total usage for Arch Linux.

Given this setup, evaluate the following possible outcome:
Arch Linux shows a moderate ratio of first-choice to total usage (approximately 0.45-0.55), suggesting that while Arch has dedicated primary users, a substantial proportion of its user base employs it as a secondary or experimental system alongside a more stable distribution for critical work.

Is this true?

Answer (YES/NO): NO